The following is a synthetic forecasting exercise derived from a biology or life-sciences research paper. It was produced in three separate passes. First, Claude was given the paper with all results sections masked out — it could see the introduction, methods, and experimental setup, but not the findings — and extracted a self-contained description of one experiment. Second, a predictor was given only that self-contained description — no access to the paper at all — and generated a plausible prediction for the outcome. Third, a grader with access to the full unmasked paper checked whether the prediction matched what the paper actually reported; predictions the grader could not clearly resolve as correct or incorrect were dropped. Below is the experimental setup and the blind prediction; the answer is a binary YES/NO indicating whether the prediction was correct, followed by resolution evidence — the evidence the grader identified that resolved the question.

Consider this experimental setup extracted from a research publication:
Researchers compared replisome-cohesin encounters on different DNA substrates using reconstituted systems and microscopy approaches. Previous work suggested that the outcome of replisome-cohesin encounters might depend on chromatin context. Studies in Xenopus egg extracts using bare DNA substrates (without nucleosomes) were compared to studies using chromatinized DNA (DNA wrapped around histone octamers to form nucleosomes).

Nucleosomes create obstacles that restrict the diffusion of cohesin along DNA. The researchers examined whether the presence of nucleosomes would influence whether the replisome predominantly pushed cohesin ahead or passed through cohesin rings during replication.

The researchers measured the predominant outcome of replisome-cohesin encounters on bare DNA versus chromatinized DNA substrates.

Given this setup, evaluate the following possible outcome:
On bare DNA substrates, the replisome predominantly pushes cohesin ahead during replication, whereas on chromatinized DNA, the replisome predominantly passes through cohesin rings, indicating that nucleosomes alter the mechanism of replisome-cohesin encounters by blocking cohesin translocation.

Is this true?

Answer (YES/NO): YES